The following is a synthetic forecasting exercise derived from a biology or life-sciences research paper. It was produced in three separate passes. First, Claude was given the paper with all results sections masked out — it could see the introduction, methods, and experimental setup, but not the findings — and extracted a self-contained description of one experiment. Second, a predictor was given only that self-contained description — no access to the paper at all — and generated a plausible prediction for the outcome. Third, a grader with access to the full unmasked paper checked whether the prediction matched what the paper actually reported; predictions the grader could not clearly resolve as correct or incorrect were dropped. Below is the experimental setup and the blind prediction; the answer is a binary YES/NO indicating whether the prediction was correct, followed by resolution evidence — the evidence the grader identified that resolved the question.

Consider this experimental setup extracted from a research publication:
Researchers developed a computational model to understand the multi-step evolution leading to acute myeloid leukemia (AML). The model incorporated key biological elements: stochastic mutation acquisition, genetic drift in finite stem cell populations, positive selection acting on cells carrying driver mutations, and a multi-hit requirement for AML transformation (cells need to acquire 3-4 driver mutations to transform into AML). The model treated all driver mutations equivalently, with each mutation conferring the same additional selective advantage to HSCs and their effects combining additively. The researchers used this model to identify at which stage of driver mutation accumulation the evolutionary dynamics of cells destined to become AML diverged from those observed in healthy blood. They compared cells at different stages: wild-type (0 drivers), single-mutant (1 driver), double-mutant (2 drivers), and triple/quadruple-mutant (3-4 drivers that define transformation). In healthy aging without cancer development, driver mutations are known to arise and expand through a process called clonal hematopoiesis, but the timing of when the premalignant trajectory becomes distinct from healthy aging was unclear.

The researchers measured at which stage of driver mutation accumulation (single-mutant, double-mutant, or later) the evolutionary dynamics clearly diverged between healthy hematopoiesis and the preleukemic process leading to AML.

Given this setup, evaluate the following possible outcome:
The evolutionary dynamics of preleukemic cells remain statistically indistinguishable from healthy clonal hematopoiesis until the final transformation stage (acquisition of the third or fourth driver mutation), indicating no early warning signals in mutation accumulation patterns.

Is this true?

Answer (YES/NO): NO